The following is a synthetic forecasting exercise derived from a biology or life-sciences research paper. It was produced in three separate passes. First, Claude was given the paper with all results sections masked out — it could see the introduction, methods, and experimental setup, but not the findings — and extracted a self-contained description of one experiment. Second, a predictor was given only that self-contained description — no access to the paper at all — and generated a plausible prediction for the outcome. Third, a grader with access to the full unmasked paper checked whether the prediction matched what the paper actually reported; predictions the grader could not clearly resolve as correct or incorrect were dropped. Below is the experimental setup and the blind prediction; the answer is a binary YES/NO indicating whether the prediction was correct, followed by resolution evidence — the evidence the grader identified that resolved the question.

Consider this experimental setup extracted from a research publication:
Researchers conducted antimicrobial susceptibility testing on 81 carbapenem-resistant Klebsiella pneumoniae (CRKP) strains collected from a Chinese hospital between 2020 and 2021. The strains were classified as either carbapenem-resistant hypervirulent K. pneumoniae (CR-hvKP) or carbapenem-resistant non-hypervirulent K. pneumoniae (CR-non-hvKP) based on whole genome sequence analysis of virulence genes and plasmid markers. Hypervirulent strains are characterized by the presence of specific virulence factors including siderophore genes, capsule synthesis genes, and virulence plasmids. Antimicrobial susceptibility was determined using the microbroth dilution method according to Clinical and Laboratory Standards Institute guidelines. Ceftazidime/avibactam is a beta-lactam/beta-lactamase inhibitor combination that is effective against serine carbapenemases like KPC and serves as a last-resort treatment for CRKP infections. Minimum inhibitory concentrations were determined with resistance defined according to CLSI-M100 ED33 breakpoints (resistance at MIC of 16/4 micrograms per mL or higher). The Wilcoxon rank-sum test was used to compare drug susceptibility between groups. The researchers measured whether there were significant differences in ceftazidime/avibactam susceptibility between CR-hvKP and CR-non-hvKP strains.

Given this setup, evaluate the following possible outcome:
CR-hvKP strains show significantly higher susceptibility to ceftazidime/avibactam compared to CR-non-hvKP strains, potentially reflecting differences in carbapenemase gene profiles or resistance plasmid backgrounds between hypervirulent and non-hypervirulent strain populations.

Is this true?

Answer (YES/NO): NO